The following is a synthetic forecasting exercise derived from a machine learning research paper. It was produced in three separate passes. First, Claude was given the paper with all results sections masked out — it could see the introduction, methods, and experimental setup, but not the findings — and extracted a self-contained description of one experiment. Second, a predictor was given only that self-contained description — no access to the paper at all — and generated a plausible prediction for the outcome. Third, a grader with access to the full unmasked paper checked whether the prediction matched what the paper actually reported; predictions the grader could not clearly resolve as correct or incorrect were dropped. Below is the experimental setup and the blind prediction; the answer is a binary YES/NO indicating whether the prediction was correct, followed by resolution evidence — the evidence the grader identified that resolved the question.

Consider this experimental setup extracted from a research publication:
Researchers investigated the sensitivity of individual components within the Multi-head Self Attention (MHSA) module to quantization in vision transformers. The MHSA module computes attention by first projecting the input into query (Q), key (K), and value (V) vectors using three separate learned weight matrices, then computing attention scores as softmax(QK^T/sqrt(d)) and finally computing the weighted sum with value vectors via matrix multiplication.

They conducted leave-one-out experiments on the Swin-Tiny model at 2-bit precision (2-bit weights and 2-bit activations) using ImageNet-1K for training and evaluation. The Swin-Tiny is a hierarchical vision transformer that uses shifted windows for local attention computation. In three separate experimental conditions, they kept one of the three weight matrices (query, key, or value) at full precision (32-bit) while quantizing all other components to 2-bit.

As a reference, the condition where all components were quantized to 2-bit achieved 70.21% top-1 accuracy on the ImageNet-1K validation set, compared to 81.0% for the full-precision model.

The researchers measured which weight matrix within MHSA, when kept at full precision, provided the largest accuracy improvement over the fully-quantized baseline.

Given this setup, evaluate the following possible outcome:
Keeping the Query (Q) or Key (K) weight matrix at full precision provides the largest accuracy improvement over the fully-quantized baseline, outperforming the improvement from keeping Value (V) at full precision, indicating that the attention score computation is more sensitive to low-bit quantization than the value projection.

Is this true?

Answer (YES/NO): NO